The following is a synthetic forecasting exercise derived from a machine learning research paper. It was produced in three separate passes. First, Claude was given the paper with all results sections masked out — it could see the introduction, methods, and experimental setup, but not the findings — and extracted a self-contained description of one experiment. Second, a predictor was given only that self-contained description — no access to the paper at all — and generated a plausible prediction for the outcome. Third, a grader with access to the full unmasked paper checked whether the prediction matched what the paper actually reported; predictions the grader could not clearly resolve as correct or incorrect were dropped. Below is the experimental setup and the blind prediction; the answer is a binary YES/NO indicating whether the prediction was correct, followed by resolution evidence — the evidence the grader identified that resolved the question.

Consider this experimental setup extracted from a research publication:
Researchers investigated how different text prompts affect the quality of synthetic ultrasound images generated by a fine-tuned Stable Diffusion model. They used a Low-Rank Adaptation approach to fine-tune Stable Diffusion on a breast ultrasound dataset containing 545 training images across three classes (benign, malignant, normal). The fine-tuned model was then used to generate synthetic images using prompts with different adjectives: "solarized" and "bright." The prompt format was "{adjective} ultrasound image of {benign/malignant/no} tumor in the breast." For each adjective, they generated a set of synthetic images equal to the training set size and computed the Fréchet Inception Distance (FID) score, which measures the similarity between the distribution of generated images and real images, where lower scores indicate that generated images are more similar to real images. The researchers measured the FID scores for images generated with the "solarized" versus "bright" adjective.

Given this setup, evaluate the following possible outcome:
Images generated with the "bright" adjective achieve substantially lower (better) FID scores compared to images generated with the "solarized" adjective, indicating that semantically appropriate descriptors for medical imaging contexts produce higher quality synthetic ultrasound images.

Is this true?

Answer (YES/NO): NO